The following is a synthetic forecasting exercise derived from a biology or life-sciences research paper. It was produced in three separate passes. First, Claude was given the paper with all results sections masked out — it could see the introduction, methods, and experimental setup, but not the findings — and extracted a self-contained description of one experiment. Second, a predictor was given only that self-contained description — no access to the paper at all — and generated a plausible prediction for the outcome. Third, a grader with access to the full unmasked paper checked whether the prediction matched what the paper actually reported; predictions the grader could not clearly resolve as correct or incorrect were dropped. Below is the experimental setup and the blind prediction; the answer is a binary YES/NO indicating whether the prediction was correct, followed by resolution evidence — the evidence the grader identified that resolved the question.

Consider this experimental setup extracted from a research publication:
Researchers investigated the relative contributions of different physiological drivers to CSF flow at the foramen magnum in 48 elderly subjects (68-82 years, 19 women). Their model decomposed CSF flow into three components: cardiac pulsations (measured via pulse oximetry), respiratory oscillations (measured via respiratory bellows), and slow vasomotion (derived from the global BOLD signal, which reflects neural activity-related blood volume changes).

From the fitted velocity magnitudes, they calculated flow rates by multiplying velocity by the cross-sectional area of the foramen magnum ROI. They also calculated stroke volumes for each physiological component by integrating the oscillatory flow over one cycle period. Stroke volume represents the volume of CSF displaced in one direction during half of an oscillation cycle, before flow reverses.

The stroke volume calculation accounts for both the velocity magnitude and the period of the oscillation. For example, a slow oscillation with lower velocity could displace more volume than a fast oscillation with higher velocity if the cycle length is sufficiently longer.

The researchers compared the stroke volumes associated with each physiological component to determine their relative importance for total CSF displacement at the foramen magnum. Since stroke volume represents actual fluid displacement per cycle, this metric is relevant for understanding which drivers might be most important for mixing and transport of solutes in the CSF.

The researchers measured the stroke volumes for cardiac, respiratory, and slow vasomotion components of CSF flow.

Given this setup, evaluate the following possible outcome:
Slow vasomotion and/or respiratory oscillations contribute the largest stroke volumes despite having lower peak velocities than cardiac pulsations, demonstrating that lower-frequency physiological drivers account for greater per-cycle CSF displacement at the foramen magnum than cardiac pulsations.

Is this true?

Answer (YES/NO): NO